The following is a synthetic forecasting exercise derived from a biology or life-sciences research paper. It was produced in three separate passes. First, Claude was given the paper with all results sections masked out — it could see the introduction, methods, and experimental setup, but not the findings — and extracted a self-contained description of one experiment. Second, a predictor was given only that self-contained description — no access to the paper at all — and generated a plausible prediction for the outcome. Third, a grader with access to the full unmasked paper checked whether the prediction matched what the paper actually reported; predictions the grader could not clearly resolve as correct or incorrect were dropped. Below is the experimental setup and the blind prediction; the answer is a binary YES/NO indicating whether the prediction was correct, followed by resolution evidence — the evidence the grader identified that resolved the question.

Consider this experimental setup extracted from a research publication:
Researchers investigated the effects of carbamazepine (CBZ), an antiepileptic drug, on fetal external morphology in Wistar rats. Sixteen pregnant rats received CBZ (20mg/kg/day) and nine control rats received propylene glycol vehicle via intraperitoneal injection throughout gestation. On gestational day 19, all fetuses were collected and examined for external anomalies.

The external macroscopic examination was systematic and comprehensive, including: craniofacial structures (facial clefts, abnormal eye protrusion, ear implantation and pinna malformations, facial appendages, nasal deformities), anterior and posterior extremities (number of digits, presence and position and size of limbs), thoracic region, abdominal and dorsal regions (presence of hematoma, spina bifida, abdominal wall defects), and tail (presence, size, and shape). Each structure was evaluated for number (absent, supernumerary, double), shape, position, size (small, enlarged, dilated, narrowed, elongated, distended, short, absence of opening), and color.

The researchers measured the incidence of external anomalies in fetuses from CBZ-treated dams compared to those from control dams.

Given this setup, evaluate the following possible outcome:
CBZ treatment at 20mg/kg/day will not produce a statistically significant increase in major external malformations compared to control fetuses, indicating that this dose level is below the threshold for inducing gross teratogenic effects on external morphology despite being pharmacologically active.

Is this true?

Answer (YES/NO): NO